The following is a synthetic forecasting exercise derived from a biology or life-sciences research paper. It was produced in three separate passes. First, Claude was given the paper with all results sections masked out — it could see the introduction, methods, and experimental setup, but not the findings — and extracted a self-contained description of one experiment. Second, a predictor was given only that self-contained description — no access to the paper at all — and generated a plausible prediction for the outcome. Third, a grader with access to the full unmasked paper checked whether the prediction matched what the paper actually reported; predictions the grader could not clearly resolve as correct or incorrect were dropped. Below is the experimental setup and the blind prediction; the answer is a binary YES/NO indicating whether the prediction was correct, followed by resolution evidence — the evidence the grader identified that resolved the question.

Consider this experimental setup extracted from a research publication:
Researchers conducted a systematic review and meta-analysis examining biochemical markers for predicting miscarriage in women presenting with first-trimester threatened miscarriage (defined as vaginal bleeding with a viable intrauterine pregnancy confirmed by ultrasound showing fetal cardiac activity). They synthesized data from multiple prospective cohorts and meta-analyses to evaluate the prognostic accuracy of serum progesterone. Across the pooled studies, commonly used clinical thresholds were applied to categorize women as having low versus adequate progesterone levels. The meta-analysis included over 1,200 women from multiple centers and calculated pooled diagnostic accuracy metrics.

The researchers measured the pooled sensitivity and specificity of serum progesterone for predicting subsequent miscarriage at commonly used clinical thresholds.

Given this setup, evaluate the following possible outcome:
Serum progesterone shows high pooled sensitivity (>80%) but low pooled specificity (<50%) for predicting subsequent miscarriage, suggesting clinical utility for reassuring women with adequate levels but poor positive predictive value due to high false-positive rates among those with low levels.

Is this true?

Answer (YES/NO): NO